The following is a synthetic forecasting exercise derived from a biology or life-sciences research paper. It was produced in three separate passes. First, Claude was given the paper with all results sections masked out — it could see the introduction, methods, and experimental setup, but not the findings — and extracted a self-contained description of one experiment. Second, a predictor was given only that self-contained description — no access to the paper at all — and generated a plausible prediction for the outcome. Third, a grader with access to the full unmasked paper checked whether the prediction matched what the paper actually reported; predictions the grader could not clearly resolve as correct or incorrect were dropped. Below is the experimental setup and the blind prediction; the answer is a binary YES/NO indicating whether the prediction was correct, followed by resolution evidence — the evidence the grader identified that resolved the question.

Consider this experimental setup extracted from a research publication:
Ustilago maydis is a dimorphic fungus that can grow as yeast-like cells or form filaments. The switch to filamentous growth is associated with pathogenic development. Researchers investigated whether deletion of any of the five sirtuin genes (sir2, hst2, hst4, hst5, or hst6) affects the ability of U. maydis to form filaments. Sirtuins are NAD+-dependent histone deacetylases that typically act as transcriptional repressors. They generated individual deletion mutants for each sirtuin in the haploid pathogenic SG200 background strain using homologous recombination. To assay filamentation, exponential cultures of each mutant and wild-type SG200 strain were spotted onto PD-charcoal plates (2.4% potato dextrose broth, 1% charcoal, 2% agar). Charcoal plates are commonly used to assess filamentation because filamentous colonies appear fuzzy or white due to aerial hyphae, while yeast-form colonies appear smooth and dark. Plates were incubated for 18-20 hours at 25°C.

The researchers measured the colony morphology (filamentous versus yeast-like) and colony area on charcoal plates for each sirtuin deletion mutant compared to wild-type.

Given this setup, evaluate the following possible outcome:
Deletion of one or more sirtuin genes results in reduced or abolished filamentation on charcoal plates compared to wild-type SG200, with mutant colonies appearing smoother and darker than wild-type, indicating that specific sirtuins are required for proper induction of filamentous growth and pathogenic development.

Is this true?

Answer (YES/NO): NO